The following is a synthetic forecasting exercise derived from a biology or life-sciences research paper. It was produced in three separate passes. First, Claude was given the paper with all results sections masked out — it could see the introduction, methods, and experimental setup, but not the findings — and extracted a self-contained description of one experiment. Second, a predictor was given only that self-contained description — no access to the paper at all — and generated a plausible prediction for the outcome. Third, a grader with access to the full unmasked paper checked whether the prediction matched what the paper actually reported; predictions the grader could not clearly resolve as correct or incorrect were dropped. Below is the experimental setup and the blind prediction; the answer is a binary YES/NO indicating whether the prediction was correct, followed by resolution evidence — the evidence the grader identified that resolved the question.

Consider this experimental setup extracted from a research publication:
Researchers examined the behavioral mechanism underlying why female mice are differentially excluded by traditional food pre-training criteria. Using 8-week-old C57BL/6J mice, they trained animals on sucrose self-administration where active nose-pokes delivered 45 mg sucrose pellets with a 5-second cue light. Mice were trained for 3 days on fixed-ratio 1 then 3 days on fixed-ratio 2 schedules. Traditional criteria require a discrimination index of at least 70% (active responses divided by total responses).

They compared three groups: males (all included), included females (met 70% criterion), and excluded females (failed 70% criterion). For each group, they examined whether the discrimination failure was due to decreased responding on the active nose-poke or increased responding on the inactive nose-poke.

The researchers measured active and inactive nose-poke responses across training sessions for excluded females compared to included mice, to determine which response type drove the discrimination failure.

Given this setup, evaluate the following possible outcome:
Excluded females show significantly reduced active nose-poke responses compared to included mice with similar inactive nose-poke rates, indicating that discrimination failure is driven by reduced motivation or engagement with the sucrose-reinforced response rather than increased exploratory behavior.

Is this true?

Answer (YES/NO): NO